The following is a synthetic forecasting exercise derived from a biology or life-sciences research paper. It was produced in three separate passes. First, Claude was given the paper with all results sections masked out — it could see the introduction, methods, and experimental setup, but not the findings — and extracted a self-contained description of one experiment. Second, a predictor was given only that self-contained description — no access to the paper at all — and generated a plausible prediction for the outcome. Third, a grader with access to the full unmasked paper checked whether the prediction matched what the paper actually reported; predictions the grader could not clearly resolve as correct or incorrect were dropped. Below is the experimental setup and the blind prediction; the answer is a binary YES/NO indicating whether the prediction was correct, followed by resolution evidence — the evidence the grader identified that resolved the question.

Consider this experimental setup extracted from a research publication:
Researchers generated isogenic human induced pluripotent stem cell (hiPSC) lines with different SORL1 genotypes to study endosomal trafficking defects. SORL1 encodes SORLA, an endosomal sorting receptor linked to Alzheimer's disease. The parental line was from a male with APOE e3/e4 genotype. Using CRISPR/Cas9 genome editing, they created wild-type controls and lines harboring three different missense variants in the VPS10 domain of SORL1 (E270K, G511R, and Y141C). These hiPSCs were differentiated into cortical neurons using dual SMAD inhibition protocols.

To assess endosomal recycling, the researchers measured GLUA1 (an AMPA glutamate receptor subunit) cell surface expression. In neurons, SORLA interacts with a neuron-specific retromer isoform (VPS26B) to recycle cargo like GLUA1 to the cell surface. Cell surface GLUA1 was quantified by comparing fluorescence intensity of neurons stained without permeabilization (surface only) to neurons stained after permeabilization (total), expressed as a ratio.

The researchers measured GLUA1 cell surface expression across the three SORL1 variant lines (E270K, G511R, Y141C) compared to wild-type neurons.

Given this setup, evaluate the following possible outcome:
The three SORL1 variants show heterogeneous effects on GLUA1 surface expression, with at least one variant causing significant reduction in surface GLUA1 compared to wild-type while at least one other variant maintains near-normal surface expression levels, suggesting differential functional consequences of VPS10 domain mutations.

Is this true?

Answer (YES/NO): YES